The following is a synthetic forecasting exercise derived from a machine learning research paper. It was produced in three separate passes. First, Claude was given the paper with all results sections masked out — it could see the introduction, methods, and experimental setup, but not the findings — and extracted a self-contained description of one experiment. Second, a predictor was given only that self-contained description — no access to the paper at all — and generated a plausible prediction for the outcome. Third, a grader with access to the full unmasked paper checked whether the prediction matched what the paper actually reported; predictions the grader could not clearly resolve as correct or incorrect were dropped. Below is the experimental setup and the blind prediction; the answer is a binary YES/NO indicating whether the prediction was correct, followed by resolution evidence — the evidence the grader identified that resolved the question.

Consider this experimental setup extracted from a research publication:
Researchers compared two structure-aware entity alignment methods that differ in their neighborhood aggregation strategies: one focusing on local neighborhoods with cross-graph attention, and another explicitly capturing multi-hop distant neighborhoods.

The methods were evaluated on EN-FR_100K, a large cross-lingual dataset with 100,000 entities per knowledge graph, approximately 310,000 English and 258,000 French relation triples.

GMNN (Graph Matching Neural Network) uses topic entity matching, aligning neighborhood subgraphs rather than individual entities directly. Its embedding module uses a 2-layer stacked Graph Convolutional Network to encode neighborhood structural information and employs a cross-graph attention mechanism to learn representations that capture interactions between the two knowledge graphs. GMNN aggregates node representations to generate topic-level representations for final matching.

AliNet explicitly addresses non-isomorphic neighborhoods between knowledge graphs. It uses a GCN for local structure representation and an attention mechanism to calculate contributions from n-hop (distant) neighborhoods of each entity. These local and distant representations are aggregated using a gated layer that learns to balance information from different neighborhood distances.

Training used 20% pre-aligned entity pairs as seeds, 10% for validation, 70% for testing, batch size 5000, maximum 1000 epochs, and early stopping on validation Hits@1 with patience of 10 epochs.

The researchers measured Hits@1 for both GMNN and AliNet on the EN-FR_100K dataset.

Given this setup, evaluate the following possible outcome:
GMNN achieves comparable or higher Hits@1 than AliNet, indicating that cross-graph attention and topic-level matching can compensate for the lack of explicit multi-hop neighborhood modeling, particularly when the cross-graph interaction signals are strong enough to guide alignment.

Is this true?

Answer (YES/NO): YES